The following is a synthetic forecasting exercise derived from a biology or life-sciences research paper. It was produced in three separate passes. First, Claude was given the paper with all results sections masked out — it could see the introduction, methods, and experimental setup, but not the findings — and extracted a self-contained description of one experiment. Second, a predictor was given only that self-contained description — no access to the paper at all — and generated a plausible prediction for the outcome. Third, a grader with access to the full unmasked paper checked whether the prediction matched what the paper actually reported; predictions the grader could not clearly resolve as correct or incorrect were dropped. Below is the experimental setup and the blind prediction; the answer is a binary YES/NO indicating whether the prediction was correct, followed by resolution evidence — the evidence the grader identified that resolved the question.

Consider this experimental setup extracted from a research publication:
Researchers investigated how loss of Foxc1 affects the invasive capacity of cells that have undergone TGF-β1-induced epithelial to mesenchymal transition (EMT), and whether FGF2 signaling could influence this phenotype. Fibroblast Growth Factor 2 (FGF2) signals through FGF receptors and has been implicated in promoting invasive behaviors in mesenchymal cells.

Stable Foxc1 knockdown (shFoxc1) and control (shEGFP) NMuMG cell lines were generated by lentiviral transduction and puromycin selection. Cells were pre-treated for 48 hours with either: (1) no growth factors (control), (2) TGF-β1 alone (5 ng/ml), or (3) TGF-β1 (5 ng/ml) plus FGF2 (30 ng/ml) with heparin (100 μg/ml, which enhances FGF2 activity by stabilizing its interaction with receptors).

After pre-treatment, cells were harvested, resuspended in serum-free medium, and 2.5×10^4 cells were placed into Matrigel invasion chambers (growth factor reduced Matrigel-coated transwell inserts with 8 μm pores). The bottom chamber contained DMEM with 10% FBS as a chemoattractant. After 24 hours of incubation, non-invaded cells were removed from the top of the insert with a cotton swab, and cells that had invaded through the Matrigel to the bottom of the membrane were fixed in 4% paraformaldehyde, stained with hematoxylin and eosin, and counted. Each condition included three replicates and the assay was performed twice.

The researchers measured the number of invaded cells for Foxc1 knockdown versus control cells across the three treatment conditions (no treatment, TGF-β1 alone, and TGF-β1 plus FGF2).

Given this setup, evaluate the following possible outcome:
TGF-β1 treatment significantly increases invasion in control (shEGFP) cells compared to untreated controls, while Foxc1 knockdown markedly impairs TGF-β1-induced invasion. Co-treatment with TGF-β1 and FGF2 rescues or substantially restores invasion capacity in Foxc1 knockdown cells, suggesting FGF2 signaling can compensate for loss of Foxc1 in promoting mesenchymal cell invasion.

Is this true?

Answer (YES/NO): NO